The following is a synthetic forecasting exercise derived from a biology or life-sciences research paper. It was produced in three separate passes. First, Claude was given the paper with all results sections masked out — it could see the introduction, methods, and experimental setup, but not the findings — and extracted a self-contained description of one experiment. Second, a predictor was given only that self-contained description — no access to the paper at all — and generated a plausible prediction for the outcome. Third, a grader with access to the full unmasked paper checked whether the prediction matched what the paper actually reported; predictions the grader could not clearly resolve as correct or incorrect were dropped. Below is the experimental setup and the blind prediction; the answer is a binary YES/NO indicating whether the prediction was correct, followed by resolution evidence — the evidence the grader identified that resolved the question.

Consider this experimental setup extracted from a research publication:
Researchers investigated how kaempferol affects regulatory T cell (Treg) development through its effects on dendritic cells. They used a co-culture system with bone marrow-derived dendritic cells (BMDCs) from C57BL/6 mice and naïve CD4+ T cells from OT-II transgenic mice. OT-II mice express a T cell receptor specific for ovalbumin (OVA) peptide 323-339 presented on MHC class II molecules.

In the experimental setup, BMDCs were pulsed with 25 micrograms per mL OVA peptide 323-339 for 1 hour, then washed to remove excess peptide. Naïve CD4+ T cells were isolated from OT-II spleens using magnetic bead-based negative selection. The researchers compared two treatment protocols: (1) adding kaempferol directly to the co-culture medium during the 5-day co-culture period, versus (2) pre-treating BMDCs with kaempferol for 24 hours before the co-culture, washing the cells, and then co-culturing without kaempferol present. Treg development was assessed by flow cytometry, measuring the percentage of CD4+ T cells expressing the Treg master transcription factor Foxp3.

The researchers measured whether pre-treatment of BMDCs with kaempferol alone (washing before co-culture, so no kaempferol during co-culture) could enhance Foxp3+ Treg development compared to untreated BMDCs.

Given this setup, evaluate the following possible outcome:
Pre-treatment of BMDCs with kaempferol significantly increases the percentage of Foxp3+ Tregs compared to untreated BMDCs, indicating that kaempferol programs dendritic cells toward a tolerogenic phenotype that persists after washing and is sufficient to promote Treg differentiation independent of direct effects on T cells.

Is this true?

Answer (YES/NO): YES